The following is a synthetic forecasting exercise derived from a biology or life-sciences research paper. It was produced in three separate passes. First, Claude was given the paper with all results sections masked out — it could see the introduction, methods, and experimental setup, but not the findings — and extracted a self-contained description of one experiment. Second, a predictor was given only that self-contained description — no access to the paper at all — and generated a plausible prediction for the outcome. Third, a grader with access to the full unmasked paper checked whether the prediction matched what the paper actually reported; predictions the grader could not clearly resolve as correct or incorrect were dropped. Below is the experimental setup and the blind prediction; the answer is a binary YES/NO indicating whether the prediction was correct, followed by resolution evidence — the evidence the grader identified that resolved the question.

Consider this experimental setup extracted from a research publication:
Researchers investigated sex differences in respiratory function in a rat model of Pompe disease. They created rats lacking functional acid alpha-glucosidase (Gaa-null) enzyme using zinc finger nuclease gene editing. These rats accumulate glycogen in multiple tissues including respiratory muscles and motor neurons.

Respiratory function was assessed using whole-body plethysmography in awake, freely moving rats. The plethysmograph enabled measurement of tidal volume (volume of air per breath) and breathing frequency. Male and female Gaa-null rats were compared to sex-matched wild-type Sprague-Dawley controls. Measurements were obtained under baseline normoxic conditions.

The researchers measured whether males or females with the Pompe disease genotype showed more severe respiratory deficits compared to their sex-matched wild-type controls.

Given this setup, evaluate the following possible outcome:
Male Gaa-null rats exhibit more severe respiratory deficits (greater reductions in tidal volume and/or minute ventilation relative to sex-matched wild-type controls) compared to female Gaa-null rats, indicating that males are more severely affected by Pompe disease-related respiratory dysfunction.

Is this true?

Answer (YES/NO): YES